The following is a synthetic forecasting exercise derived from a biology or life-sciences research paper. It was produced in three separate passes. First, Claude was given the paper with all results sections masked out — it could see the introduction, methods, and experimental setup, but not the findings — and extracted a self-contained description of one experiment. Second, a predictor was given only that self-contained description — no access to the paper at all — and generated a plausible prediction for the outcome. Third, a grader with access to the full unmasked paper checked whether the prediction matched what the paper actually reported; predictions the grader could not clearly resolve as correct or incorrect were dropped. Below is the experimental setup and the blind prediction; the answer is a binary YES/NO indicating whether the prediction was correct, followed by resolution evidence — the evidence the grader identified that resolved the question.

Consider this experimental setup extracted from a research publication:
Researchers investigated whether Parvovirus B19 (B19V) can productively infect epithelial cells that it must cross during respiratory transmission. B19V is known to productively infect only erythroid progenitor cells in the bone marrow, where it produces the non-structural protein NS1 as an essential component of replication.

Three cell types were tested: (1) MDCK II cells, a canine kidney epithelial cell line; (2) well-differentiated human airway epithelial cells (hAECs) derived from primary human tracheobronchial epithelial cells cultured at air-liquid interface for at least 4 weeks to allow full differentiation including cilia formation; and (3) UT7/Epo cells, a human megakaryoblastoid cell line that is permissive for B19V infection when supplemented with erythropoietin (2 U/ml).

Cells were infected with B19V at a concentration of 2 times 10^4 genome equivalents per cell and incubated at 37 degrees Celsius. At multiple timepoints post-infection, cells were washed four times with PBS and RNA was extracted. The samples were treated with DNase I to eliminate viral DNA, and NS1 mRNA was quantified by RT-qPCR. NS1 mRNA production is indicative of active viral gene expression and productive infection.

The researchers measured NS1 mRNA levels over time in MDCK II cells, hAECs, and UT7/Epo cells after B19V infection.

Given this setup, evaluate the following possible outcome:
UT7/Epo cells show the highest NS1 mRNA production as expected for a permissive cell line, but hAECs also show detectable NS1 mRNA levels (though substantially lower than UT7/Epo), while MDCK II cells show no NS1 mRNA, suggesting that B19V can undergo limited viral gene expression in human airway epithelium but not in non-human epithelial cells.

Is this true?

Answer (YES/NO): NO